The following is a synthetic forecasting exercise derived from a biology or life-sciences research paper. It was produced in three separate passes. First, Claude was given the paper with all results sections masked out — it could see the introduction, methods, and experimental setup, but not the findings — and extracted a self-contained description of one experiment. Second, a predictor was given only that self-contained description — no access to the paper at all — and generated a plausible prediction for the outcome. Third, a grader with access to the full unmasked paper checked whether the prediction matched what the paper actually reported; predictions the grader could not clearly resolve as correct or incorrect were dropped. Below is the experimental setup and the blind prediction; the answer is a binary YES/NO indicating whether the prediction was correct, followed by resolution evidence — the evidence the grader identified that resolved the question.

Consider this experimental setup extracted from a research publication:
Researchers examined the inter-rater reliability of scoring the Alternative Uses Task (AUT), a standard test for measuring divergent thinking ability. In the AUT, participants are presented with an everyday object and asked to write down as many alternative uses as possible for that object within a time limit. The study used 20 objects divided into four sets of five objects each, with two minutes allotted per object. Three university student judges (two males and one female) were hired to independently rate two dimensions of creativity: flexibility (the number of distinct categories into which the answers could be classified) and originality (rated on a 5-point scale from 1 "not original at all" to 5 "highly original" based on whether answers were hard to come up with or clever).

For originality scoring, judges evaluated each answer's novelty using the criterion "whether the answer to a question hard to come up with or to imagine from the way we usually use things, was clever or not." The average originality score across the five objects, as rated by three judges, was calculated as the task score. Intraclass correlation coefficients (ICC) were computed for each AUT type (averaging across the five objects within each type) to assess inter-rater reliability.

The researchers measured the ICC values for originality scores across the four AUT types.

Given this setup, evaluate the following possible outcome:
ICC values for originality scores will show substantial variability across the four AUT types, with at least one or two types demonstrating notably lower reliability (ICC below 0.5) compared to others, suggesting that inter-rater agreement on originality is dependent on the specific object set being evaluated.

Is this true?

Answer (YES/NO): NO